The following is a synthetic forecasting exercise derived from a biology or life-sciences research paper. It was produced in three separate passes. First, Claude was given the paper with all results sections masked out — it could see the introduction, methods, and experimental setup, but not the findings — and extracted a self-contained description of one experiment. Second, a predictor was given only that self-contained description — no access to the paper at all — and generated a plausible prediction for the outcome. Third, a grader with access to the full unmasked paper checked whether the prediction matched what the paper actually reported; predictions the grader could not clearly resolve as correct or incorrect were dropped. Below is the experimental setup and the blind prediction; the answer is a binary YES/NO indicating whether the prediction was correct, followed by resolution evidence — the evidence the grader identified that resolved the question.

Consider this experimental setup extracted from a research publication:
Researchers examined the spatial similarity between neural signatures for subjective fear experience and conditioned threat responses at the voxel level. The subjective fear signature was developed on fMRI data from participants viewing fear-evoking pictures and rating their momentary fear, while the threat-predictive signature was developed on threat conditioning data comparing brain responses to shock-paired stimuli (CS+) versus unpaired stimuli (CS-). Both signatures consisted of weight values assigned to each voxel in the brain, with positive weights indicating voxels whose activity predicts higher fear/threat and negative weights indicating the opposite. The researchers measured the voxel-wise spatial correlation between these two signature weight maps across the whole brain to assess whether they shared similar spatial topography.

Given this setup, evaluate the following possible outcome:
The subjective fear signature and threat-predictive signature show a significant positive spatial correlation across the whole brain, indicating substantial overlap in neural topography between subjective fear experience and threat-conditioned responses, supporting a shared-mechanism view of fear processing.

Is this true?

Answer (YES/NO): NO